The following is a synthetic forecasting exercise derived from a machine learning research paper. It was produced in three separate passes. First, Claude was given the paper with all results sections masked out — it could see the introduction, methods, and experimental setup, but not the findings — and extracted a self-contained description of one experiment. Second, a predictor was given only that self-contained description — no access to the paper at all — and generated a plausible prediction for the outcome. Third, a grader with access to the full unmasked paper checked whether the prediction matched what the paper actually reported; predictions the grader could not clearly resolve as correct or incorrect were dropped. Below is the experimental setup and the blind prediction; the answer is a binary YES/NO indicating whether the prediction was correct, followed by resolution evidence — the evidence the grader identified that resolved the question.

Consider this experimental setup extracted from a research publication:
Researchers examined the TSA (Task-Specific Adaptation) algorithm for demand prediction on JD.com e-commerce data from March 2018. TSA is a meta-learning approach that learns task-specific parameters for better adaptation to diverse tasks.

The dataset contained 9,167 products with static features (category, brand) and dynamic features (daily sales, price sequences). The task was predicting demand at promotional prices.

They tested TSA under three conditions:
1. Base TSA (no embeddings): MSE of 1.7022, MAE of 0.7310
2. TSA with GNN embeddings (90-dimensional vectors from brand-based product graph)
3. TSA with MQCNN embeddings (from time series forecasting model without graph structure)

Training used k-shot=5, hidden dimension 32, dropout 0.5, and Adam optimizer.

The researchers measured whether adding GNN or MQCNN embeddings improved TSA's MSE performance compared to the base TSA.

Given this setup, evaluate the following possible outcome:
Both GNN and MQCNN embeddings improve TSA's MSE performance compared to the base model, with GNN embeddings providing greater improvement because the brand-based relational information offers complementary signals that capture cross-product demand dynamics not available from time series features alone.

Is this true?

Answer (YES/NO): NO